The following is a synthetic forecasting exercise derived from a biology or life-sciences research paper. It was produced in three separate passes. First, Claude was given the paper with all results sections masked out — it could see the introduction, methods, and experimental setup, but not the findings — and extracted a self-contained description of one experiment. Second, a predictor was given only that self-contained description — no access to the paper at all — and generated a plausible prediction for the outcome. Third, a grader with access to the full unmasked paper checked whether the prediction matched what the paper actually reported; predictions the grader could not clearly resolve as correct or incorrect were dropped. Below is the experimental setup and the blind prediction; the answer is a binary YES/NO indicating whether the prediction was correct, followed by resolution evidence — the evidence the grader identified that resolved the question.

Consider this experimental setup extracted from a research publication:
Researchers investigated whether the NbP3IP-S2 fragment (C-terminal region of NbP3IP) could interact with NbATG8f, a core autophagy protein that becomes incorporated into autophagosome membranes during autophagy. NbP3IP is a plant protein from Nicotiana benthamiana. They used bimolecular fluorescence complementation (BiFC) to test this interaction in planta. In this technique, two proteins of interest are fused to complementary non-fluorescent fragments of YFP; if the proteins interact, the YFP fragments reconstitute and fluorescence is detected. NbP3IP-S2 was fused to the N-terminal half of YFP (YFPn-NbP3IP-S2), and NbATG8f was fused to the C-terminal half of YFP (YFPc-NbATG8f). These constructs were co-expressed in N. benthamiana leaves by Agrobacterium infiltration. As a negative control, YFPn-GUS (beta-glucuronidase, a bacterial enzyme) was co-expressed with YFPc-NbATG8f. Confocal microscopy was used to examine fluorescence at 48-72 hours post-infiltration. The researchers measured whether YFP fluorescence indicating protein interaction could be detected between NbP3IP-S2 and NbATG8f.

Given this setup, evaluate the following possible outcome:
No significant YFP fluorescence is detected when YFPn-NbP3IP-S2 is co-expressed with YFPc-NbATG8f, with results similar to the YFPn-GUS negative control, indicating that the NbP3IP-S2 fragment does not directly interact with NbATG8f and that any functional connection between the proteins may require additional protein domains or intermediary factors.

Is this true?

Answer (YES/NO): YES